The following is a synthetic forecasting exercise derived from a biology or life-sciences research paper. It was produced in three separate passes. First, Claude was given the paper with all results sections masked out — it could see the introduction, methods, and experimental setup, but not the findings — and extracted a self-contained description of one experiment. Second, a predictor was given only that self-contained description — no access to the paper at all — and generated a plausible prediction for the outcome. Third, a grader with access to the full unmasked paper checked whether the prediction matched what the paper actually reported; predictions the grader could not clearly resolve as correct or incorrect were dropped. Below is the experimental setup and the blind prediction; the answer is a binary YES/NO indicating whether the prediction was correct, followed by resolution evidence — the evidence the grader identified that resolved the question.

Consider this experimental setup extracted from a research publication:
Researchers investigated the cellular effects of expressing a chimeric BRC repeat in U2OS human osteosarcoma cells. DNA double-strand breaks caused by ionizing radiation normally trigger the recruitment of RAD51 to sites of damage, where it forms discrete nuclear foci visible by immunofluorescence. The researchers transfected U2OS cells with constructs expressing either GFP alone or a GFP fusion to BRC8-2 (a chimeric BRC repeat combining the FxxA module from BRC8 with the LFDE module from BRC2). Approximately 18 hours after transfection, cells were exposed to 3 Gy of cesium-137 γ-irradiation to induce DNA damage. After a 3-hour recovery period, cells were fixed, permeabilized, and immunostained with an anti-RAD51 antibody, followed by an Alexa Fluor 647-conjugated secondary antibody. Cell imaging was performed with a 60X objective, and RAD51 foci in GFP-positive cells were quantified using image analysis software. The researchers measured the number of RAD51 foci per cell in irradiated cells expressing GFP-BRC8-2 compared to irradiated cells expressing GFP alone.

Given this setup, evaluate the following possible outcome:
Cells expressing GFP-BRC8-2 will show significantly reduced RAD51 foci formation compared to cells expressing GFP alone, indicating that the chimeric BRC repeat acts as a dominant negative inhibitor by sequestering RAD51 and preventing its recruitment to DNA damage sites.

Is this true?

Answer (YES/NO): YES